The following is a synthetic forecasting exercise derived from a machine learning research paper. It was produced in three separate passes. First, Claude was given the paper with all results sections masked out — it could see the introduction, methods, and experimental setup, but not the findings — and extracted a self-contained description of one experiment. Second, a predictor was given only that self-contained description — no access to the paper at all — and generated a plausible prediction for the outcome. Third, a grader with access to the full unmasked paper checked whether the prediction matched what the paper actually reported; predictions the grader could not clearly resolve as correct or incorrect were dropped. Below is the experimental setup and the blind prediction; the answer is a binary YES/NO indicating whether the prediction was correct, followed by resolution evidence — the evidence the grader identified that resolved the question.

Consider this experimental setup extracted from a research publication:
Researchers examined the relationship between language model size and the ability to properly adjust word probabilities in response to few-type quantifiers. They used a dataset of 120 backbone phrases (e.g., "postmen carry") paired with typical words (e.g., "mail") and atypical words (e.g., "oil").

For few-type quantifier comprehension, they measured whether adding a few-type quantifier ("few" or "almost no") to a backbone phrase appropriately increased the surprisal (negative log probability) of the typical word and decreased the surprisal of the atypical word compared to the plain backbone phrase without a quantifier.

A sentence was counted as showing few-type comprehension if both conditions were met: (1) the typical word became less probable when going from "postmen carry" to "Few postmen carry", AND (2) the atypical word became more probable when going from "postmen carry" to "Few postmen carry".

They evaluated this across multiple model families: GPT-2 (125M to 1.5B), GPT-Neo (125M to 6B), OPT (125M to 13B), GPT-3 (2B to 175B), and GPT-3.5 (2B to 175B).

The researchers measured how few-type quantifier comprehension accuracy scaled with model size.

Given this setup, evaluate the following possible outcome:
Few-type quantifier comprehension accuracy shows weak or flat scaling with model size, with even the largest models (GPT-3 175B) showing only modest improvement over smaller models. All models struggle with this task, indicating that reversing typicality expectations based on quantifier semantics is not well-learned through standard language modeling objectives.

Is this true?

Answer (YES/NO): NO